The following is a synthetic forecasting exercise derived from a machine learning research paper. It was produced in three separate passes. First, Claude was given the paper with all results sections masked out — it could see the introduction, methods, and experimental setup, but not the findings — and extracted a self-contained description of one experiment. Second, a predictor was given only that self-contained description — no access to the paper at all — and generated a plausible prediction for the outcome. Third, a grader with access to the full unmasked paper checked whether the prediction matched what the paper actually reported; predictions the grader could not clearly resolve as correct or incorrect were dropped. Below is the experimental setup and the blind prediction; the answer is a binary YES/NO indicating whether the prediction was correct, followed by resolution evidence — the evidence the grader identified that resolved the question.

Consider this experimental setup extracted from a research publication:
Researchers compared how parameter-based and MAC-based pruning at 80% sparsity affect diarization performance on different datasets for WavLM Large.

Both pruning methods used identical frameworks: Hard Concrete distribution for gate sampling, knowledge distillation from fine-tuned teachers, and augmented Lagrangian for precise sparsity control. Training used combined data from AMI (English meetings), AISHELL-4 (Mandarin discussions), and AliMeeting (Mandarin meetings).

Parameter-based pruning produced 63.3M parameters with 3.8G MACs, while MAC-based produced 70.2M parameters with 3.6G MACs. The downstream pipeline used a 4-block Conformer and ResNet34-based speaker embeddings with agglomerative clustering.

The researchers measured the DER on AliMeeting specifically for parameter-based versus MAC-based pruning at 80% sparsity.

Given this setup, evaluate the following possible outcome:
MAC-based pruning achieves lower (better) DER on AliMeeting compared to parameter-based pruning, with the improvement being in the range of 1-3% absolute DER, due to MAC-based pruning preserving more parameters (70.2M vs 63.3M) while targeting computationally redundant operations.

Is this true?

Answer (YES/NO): NO